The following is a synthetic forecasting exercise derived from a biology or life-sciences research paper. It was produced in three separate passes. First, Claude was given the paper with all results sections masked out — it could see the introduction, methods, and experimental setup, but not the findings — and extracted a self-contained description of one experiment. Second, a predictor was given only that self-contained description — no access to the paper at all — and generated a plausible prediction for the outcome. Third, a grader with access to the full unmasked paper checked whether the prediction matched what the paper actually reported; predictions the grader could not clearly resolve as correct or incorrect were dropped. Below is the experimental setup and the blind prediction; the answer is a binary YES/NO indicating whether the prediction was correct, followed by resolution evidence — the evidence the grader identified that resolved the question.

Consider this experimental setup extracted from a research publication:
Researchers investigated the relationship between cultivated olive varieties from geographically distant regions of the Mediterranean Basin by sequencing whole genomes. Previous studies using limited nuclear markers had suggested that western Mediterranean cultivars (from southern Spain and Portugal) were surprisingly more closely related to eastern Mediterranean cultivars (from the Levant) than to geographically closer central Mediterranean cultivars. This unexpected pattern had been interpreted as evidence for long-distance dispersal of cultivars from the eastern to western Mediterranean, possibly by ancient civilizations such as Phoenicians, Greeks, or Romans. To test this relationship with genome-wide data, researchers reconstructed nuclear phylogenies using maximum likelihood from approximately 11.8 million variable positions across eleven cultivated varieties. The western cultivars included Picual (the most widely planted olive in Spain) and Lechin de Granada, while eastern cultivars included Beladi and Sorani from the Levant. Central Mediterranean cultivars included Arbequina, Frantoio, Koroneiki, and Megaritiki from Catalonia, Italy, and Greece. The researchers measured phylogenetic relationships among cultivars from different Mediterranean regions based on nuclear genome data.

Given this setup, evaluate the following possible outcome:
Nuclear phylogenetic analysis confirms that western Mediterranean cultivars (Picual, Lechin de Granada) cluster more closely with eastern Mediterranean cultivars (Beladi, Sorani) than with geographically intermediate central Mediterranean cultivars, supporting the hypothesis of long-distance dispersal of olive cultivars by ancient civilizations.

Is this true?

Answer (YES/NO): YES